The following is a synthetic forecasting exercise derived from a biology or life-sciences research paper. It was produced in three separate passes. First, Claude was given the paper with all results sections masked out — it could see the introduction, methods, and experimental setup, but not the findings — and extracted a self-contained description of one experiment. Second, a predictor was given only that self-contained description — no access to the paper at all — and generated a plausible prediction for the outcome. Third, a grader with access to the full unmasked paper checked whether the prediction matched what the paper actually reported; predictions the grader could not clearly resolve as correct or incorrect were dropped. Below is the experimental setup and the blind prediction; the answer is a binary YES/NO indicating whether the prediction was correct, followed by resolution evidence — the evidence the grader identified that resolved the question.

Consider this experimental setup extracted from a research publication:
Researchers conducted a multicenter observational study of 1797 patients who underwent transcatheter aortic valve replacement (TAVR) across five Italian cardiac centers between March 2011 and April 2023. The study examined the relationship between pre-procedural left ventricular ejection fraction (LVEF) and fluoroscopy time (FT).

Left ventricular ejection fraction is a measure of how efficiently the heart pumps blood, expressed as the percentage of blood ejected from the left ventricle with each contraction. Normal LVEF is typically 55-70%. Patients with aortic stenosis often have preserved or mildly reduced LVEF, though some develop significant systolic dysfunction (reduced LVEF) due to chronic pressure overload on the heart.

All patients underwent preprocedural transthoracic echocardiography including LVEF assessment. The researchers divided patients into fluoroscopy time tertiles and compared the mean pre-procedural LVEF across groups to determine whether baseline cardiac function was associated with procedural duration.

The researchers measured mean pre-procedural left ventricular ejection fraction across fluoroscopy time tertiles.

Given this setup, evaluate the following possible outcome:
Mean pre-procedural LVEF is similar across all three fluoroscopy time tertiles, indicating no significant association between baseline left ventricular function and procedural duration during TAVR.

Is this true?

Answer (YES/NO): NO